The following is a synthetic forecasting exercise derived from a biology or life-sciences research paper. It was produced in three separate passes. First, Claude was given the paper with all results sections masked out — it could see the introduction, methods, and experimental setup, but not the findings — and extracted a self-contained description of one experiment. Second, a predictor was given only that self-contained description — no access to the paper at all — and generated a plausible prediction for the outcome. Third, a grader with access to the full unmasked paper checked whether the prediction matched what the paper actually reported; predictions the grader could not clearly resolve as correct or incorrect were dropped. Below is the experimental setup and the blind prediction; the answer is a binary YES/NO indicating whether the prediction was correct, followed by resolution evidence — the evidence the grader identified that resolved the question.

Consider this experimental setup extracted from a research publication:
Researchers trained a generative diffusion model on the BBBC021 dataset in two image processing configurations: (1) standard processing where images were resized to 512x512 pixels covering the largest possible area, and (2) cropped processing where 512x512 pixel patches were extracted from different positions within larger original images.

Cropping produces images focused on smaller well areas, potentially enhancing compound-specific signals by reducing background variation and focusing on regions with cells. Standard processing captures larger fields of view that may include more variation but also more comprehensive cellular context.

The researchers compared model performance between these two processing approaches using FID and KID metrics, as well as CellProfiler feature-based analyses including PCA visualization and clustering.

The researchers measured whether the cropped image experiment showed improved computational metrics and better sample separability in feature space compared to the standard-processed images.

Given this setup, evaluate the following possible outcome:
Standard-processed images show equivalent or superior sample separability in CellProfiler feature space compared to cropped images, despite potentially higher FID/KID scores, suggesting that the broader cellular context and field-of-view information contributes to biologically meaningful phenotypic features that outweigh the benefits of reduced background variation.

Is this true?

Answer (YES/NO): NO